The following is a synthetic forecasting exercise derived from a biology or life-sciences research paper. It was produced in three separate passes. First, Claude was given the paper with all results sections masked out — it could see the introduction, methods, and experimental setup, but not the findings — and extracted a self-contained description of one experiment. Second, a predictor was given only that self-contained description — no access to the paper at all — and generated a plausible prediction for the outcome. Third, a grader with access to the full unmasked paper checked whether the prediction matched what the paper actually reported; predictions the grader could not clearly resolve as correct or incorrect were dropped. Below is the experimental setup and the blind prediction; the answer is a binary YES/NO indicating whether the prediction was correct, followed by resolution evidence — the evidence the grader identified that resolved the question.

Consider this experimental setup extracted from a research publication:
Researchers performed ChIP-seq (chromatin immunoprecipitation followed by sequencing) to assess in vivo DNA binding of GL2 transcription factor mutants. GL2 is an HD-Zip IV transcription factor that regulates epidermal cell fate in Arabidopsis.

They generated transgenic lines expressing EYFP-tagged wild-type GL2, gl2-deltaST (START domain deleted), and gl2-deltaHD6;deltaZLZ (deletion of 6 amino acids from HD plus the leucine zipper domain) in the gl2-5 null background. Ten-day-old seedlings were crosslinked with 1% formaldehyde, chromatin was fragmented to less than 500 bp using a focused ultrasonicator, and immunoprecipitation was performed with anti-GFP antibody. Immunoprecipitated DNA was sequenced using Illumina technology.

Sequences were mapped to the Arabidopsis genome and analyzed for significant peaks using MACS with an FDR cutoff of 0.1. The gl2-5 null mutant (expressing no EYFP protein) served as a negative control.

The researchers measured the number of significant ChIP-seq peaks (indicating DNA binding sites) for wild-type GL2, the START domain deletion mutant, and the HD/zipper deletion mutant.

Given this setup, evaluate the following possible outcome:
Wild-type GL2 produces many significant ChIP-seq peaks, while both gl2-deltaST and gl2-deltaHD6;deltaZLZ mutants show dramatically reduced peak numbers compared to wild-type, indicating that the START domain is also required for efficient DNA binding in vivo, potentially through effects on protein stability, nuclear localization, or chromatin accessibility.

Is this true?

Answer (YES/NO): NO